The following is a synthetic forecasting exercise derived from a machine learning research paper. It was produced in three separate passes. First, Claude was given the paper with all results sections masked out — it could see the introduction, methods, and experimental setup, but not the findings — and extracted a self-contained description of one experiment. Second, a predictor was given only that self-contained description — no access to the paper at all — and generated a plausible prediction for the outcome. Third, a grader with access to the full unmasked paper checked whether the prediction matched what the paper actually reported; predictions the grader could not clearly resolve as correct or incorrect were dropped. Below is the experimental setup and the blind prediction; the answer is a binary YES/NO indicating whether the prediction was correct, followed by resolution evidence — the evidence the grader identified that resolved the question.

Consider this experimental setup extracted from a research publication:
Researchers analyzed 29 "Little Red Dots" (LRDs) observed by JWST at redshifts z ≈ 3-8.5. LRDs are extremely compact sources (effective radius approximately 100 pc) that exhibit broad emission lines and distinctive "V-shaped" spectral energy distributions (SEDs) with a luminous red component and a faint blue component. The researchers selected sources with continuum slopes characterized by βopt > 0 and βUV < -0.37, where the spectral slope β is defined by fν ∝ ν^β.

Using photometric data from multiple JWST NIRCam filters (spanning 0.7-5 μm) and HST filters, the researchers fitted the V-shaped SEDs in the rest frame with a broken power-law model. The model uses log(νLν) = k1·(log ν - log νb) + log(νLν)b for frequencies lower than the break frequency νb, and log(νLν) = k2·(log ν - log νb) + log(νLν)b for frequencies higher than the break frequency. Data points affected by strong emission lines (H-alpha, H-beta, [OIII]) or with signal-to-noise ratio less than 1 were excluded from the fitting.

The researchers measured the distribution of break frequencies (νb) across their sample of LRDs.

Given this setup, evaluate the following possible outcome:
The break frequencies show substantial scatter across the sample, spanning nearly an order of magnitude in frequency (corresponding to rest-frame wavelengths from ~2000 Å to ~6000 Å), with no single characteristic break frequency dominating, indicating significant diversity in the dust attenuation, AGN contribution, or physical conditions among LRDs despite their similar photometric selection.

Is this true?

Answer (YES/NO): NO